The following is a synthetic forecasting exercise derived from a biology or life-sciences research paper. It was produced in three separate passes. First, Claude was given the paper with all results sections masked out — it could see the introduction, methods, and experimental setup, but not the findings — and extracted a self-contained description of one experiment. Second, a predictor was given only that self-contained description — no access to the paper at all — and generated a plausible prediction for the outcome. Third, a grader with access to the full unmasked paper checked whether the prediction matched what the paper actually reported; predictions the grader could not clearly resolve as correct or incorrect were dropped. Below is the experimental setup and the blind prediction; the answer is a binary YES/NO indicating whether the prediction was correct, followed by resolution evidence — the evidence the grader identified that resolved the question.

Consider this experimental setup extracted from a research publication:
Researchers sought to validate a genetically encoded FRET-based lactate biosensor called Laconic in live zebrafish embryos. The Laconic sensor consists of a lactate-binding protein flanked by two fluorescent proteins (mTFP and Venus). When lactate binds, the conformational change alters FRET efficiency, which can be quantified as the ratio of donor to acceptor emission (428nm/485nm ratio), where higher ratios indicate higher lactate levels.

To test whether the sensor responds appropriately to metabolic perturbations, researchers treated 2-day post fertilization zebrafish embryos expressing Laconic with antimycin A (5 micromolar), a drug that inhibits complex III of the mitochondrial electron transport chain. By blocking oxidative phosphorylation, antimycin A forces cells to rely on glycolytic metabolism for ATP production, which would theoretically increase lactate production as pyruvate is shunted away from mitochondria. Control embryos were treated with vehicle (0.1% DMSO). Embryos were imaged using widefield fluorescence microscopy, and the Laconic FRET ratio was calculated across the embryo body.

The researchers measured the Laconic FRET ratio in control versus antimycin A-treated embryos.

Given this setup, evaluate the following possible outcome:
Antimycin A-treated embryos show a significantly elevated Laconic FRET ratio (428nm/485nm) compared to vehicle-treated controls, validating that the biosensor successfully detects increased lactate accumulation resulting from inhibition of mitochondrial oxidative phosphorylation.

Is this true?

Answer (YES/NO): YES